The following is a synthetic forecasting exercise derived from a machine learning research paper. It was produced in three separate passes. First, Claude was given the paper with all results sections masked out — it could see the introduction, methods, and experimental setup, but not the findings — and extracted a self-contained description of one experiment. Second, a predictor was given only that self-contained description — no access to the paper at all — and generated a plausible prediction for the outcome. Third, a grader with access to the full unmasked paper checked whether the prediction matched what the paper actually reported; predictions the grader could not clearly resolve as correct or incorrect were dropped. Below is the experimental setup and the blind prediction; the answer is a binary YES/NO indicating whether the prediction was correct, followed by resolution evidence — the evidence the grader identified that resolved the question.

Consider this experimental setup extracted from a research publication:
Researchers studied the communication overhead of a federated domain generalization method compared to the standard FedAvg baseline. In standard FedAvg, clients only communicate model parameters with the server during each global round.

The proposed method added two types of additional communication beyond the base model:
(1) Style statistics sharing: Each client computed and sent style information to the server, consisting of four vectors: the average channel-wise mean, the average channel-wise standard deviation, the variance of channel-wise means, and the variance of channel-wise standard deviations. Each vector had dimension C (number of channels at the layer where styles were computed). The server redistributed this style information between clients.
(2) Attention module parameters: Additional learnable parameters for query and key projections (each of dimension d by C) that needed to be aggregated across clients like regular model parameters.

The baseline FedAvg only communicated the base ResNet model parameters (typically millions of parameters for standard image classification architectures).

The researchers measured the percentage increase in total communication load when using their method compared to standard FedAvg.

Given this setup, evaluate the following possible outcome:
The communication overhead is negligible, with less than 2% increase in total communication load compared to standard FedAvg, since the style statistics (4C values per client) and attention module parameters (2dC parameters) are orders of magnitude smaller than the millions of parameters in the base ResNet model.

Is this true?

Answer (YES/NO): YES